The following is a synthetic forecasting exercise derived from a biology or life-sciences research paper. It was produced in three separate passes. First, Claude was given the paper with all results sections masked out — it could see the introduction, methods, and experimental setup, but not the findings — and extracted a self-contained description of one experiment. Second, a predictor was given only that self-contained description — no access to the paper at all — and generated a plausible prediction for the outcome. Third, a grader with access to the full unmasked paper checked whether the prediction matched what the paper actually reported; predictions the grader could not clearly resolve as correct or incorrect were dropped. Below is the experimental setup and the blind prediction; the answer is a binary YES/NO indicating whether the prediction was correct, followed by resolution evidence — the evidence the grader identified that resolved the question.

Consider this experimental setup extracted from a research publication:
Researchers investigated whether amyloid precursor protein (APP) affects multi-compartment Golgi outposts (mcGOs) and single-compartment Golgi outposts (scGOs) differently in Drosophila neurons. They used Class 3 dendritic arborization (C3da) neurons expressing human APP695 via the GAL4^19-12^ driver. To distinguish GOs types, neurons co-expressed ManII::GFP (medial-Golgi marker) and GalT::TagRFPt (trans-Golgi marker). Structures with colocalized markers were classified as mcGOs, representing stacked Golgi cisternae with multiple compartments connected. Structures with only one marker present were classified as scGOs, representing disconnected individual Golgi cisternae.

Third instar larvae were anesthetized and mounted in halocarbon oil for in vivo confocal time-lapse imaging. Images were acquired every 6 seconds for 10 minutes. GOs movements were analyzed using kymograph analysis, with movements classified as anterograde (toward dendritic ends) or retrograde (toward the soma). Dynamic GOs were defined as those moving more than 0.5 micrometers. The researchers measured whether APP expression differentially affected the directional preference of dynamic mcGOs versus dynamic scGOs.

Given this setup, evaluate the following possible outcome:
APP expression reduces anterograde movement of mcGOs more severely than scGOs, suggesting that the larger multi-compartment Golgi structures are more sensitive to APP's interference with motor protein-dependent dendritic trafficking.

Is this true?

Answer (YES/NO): NO